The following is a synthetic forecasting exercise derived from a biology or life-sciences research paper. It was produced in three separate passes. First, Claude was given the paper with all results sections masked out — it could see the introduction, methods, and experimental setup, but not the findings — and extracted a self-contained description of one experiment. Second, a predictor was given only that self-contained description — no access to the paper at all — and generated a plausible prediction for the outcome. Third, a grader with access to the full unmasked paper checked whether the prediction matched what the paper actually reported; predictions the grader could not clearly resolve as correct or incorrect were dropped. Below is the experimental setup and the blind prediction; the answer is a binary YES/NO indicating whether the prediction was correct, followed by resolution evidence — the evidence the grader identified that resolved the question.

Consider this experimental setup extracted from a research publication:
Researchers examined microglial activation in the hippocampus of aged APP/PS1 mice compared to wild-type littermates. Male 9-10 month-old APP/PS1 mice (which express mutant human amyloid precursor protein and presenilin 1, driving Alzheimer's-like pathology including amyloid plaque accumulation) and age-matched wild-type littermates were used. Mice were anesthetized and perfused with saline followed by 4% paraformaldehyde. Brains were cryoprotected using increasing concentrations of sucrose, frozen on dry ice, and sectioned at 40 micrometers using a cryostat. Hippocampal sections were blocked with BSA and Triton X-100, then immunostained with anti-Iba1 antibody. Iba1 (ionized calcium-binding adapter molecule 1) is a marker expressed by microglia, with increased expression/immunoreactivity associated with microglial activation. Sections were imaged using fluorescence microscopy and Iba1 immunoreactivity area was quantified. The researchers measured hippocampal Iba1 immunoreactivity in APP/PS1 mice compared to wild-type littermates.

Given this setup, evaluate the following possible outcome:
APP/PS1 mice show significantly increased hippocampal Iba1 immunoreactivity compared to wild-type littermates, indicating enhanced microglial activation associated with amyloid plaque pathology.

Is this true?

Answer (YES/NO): YES